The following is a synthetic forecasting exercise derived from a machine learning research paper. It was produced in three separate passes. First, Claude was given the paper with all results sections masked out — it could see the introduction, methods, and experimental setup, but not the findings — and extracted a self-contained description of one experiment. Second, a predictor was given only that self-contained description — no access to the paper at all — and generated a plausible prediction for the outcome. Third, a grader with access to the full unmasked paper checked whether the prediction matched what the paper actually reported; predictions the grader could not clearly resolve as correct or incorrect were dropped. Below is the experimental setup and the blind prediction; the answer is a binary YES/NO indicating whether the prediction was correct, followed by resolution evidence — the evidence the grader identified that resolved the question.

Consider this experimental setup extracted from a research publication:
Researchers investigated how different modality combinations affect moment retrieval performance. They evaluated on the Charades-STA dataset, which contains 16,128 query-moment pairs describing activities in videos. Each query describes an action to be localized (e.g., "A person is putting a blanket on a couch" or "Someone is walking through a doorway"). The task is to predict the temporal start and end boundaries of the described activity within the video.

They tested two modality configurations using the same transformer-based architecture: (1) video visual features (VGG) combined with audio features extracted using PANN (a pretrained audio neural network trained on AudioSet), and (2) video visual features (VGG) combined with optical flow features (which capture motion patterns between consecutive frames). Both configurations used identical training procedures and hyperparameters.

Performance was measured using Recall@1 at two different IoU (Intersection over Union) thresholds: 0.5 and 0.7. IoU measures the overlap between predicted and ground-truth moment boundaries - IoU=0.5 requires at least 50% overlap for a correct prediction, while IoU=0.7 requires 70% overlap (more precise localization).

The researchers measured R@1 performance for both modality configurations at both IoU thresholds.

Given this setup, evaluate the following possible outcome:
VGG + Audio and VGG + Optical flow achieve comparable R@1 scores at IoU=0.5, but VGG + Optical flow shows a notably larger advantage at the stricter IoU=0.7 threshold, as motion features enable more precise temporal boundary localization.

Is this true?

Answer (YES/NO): NO